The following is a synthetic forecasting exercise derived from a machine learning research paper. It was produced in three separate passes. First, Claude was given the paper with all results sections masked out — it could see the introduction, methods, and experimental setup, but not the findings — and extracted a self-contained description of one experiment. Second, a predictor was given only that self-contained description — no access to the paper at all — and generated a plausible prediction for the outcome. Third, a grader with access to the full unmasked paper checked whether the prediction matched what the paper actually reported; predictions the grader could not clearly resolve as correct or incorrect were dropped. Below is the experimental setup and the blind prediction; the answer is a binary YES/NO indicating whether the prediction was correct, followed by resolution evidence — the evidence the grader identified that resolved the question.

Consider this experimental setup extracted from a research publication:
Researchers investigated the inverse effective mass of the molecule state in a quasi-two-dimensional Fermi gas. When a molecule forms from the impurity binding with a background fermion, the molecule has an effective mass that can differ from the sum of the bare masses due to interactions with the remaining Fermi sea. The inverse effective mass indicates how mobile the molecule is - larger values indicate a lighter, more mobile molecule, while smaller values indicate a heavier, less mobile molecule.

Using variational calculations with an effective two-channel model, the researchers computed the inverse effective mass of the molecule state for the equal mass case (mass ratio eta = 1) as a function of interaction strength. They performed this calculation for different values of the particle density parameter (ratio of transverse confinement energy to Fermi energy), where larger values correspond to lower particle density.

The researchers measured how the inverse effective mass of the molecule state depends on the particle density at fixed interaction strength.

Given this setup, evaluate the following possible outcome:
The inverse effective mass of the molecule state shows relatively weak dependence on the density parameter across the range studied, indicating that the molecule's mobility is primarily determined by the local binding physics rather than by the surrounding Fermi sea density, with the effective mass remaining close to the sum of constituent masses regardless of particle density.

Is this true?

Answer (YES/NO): NO